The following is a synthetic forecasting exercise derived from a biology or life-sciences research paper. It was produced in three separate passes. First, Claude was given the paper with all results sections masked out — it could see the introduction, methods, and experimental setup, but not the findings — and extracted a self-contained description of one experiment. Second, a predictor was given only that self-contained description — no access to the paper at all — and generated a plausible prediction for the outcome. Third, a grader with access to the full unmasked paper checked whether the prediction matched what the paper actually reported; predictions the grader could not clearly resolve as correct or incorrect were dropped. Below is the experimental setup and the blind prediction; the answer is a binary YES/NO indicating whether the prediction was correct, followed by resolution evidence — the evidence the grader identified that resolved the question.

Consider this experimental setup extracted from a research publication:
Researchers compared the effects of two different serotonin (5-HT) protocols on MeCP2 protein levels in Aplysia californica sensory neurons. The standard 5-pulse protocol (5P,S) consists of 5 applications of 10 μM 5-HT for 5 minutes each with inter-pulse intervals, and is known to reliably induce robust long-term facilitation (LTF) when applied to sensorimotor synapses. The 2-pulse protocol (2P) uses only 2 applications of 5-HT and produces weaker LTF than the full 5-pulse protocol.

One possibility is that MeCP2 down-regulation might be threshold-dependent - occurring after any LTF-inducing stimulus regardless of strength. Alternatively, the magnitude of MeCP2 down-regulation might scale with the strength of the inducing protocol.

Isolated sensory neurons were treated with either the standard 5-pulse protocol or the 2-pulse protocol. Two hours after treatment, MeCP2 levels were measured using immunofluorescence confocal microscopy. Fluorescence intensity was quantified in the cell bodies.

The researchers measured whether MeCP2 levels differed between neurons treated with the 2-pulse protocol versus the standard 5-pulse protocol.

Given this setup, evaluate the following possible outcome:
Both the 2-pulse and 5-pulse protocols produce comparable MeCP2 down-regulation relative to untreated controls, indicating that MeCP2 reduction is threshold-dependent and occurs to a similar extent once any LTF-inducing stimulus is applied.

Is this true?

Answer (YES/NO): YES